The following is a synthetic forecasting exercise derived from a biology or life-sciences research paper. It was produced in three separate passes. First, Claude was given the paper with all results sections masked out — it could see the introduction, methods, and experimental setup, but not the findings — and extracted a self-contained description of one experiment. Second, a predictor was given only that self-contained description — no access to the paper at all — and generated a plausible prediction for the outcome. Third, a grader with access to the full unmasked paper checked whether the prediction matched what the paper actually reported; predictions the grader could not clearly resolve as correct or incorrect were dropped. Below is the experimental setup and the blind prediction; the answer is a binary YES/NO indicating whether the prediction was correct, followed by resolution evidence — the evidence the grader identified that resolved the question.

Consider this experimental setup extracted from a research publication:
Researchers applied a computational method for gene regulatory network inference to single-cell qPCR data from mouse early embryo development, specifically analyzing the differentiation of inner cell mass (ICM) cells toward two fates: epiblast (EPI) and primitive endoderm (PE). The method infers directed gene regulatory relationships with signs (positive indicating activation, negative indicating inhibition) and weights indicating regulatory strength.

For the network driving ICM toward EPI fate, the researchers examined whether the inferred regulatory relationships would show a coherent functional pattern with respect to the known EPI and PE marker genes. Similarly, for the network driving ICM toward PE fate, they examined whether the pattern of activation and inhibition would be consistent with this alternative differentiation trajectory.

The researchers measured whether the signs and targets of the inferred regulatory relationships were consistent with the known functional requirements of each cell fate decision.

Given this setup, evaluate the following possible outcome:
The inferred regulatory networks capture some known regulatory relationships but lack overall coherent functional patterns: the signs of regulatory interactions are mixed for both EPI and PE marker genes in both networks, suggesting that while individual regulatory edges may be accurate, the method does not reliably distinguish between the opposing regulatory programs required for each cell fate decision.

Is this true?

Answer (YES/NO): NO